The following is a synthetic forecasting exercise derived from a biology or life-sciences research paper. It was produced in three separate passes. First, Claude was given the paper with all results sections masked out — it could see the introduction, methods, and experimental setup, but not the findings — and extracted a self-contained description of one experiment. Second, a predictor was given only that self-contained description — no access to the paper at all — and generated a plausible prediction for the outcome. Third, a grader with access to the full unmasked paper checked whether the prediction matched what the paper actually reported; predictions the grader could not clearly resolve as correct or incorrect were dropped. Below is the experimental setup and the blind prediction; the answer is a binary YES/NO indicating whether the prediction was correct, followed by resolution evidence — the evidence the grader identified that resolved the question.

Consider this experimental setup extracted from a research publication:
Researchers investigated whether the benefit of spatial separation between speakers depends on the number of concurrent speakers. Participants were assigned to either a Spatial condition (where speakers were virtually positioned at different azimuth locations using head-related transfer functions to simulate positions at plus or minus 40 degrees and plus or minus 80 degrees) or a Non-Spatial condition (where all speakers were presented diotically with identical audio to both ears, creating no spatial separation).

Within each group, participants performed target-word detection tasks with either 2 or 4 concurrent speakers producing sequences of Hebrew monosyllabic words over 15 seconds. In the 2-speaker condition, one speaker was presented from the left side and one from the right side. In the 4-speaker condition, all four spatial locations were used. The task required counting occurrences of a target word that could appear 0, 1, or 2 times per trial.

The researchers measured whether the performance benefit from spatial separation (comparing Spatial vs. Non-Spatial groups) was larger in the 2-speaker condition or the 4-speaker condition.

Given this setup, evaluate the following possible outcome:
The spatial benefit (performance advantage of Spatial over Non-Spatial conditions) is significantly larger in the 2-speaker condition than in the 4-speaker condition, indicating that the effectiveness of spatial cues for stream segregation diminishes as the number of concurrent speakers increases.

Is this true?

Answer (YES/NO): YES